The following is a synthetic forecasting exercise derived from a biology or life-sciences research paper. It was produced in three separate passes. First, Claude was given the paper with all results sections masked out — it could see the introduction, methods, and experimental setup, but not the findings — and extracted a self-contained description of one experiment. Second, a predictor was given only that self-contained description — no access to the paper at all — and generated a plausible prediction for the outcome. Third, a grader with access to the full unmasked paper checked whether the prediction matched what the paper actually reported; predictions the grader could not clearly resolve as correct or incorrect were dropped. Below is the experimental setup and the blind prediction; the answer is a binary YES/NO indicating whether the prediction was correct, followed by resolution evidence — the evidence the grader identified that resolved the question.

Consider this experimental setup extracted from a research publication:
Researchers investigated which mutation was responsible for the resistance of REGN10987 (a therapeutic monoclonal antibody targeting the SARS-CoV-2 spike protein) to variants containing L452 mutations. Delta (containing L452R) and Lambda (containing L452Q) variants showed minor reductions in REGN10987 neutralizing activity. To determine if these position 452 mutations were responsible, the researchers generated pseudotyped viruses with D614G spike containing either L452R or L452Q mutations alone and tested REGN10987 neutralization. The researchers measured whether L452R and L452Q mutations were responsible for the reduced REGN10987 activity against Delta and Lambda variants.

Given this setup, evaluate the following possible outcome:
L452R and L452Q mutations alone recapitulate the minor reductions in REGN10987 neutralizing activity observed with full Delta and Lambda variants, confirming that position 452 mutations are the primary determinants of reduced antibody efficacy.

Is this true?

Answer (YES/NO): YES